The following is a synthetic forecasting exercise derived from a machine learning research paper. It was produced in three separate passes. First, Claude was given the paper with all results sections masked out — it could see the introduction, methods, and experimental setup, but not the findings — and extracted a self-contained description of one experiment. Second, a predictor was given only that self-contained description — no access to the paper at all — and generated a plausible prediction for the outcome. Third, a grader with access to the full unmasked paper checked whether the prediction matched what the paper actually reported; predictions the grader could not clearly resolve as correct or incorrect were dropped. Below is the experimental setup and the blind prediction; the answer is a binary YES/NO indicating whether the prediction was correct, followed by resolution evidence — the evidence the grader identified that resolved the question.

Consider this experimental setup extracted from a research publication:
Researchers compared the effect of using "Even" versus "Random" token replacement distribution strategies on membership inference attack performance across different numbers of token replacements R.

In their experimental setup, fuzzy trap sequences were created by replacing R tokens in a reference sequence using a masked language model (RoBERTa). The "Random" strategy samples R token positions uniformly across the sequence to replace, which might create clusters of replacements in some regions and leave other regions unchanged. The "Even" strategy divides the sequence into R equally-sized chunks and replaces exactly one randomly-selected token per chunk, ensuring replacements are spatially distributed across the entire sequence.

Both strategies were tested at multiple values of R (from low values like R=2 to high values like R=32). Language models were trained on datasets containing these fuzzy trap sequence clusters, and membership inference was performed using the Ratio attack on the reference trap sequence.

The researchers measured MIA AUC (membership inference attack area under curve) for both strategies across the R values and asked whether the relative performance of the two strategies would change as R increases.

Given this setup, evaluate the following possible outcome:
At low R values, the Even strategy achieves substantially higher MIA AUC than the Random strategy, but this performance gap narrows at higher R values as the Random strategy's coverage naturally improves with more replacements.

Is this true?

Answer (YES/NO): NO